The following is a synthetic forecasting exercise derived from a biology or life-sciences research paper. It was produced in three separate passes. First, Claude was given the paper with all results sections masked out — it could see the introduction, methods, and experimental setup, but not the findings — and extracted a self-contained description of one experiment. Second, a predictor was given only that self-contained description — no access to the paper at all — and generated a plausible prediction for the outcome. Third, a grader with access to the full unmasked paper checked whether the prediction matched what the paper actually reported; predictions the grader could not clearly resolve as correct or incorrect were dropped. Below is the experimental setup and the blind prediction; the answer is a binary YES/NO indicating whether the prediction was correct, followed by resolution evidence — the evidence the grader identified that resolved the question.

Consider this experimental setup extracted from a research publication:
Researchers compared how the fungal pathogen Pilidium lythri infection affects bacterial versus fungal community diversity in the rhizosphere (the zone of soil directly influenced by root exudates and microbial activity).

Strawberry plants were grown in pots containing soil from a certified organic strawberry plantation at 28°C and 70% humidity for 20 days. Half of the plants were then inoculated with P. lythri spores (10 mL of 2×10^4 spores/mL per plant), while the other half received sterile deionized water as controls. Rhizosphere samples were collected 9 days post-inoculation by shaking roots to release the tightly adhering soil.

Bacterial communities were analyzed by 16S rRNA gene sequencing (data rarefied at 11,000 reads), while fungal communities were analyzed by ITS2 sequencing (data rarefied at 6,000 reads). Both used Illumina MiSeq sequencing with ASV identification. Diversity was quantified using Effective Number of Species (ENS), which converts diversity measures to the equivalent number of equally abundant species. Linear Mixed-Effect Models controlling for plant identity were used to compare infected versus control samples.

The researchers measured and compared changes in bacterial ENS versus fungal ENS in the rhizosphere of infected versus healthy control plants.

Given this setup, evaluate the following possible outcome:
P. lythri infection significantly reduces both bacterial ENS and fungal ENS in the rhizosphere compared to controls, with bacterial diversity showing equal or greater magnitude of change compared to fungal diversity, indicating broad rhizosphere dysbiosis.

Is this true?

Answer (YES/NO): NO